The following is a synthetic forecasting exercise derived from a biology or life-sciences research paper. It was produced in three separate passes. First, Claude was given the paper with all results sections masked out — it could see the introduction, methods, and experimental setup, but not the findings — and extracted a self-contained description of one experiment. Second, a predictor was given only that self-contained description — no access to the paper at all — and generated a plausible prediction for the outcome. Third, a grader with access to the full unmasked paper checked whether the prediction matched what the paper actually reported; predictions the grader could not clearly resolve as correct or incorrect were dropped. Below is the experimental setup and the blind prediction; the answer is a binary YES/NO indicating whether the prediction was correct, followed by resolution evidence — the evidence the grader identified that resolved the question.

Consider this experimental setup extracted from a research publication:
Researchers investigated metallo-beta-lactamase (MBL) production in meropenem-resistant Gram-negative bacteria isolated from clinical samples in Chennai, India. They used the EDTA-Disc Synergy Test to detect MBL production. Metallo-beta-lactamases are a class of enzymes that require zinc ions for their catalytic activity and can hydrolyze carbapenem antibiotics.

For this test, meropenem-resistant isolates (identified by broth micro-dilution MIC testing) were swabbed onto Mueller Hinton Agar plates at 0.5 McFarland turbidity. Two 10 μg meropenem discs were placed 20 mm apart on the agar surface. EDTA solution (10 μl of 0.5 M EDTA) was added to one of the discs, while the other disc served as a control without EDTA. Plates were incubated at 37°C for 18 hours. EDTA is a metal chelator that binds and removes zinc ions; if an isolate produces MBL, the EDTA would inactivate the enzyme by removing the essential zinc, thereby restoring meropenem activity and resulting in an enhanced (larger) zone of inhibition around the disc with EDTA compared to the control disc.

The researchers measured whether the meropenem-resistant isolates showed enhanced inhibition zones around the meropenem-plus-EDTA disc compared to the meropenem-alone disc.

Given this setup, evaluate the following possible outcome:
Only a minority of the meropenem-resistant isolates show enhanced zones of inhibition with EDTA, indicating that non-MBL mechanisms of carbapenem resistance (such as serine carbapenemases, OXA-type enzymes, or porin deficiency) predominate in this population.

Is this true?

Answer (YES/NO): YES